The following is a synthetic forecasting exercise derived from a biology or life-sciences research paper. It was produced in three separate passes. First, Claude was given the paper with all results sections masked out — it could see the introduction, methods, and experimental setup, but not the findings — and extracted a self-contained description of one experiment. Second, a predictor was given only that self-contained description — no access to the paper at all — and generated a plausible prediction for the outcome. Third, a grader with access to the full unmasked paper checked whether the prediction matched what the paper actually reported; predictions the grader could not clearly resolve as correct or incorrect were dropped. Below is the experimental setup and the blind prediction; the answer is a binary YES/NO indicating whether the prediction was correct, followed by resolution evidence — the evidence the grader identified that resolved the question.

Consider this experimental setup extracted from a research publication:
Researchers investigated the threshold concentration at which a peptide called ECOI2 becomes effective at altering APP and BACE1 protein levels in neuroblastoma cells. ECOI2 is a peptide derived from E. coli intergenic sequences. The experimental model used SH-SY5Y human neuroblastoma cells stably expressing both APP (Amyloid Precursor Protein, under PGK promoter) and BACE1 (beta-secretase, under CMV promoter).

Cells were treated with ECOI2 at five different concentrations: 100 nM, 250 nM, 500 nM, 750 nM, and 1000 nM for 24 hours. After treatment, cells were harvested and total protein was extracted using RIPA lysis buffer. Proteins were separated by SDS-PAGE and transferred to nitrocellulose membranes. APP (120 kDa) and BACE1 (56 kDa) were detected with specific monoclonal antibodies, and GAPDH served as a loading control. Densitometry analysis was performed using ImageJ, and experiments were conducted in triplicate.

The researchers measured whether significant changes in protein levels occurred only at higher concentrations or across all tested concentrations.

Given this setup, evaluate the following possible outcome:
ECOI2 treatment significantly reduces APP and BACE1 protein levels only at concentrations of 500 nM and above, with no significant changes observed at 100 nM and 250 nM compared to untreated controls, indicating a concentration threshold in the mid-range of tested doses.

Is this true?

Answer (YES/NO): NO